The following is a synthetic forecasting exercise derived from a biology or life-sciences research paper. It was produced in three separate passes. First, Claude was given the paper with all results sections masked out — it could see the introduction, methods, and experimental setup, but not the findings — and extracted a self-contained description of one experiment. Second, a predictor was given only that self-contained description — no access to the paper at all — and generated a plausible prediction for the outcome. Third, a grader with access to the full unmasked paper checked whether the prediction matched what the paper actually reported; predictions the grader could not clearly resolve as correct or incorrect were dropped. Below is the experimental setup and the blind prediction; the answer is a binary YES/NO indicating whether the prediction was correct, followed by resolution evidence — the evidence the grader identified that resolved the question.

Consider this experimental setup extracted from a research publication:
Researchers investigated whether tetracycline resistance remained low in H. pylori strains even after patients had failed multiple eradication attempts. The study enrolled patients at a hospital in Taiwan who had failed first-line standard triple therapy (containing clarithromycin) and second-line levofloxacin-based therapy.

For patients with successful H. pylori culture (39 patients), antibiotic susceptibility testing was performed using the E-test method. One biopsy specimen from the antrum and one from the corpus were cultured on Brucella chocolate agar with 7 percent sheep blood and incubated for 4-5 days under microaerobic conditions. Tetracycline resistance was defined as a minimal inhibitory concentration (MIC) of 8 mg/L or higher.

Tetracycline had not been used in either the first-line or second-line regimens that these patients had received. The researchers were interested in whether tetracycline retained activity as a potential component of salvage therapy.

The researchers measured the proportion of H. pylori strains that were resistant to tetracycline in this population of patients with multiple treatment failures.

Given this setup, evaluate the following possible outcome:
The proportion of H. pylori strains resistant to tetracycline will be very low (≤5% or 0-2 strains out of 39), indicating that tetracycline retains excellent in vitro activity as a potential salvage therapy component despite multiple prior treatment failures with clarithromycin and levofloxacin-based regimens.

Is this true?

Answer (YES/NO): YES